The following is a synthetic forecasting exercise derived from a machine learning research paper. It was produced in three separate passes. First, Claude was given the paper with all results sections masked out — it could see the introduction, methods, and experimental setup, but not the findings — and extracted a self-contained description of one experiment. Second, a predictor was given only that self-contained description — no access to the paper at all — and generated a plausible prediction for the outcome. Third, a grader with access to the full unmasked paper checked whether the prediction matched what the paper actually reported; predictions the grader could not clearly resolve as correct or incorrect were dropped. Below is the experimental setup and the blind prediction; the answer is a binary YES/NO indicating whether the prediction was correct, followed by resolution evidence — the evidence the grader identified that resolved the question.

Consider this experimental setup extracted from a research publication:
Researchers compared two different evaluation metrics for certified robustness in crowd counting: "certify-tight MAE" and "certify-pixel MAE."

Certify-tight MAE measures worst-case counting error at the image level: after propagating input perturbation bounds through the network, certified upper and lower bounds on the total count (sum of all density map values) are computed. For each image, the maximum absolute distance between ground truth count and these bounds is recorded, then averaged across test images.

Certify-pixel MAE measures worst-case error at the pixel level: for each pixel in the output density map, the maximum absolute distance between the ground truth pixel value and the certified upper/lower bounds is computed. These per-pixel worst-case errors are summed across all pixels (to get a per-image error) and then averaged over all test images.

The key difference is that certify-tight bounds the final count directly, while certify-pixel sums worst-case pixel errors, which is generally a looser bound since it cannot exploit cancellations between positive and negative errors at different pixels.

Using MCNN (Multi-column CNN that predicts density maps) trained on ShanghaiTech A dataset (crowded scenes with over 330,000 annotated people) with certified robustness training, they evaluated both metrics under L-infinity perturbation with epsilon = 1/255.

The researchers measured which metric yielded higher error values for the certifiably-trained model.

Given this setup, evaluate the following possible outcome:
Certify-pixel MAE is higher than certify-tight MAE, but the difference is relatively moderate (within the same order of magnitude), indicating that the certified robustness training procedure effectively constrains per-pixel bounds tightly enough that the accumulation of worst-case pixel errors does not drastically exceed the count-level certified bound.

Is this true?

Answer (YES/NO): NO